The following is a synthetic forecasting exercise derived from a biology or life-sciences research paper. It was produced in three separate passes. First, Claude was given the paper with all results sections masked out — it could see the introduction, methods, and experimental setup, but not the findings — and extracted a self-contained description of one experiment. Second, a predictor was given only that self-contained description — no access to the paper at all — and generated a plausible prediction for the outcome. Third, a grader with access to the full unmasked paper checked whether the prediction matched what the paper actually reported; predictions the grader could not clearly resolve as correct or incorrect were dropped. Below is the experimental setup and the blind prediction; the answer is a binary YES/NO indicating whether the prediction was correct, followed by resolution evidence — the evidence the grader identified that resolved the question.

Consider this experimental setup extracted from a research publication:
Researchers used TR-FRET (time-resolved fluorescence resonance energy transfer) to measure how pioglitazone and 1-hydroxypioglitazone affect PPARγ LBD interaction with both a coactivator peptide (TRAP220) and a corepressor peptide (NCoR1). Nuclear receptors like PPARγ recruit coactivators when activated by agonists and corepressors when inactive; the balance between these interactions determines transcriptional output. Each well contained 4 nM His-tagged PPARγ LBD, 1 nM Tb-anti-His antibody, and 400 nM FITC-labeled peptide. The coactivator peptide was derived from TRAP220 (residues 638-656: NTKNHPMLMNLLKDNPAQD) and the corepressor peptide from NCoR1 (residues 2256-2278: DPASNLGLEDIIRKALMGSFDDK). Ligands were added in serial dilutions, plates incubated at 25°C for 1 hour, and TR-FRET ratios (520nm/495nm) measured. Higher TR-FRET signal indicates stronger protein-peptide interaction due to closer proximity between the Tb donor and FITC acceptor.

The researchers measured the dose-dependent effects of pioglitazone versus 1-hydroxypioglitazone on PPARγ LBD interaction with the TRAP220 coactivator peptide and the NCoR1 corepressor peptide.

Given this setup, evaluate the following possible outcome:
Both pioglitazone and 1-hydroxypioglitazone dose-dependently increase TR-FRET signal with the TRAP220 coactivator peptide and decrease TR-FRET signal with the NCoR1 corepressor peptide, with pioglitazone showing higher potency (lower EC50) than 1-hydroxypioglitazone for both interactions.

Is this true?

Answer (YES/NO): YES